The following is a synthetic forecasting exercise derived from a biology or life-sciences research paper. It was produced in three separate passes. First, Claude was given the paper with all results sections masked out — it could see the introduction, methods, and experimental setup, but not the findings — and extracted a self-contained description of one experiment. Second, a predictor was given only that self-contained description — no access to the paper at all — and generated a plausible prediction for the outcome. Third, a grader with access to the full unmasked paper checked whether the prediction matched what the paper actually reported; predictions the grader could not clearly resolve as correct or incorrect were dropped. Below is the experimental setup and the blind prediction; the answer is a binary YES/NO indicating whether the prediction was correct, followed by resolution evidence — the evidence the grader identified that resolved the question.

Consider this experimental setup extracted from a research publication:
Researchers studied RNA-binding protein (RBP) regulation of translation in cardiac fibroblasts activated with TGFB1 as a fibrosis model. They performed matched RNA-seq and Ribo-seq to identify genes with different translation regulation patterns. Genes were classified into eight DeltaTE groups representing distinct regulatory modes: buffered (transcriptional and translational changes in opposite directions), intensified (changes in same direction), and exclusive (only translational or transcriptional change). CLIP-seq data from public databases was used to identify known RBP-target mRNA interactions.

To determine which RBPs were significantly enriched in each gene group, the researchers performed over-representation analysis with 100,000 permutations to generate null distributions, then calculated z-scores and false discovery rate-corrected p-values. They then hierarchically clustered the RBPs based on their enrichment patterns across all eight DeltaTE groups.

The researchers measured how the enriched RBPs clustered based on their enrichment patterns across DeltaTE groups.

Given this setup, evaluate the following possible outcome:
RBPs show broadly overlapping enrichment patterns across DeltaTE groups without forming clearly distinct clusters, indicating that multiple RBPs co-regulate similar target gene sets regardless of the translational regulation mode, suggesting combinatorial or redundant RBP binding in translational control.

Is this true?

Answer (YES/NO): NO